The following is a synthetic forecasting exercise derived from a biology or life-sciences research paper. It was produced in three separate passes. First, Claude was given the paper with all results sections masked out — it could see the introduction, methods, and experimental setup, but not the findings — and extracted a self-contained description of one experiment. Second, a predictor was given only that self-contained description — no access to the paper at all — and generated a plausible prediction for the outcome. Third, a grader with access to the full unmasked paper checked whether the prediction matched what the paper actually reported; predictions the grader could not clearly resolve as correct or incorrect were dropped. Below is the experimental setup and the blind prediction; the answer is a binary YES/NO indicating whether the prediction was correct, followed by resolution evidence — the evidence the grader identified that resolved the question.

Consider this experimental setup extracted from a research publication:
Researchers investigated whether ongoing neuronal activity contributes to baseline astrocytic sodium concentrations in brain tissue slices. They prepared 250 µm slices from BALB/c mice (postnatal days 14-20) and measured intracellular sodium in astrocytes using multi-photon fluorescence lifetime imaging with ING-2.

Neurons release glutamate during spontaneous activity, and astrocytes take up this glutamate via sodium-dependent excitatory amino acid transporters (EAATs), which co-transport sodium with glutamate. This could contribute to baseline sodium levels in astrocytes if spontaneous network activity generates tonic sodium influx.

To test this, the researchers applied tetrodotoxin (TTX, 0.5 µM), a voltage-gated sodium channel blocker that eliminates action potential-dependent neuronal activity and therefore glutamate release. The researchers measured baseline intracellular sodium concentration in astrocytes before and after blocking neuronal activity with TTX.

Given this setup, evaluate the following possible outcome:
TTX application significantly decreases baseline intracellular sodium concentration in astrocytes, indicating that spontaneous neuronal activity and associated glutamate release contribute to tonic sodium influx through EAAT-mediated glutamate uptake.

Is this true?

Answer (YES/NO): NO